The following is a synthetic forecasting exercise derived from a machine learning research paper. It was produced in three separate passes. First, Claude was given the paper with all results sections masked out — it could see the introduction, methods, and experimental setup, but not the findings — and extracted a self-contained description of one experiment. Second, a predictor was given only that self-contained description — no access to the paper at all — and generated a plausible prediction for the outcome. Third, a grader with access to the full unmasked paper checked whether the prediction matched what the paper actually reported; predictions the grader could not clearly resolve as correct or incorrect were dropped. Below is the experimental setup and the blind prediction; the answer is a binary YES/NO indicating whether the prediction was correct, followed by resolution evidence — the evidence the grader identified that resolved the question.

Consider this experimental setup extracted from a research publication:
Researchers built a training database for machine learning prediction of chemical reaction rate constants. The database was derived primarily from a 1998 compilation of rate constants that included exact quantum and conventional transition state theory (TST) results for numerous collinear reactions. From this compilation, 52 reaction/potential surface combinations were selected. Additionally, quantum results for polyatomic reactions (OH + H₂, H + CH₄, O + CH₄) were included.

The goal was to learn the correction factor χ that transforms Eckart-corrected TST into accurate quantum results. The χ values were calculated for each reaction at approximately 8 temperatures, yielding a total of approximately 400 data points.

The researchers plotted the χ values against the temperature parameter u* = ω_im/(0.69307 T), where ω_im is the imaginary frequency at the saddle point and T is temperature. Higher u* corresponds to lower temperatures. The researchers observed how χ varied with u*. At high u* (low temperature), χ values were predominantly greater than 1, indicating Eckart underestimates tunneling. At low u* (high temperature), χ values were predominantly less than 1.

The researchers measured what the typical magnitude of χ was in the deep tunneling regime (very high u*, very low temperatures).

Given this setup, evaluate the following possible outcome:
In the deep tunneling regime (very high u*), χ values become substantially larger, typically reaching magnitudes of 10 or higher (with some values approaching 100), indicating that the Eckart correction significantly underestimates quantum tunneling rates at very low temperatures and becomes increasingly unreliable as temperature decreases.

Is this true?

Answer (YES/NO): NO